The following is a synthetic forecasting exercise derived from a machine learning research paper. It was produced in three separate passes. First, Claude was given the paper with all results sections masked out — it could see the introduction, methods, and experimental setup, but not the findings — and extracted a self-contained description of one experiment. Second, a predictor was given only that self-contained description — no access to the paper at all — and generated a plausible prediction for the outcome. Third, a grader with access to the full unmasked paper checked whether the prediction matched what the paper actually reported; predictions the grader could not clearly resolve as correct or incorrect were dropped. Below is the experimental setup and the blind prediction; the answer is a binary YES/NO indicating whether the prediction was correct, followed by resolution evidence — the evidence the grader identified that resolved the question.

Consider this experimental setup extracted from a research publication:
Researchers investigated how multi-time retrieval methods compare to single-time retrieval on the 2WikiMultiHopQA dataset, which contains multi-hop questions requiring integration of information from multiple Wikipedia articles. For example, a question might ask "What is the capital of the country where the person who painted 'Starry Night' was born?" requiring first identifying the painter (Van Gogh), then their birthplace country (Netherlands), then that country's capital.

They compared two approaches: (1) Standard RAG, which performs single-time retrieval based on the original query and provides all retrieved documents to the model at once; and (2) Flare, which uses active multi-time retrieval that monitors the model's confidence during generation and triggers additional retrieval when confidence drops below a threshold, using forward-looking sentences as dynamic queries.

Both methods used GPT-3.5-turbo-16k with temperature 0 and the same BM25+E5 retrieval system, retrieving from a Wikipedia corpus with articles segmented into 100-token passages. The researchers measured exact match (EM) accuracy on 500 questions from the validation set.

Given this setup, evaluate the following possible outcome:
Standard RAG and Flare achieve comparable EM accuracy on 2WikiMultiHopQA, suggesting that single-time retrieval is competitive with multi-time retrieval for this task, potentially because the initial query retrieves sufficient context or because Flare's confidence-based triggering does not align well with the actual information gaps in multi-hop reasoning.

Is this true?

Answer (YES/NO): NO